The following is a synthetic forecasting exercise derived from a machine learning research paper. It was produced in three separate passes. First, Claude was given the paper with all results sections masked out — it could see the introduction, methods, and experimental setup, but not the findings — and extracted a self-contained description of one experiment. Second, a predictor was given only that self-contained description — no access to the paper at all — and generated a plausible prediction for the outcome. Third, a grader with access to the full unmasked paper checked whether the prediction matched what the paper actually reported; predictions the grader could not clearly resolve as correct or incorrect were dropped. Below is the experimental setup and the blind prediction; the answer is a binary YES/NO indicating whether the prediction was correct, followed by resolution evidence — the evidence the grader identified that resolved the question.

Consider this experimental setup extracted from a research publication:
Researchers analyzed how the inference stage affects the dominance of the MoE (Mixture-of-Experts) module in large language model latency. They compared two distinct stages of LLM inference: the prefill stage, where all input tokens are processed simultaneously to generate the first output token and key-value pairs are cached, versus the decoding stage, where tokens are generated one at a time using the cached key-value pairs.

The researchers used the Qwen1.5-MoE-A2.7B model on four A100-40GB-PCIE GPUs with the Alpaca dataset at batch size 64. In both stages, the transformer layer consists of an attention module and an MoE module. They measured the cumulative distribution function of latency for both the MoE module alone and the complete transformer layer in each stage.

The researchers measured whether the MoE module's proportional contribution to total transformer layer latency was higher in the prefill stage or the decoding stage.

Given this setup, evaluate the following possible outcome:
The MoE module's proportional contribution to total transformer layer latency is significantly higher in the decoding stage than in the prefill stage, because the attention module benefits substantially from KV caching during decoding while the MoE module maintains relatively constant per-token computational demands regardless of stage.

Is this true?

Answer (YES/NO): YES